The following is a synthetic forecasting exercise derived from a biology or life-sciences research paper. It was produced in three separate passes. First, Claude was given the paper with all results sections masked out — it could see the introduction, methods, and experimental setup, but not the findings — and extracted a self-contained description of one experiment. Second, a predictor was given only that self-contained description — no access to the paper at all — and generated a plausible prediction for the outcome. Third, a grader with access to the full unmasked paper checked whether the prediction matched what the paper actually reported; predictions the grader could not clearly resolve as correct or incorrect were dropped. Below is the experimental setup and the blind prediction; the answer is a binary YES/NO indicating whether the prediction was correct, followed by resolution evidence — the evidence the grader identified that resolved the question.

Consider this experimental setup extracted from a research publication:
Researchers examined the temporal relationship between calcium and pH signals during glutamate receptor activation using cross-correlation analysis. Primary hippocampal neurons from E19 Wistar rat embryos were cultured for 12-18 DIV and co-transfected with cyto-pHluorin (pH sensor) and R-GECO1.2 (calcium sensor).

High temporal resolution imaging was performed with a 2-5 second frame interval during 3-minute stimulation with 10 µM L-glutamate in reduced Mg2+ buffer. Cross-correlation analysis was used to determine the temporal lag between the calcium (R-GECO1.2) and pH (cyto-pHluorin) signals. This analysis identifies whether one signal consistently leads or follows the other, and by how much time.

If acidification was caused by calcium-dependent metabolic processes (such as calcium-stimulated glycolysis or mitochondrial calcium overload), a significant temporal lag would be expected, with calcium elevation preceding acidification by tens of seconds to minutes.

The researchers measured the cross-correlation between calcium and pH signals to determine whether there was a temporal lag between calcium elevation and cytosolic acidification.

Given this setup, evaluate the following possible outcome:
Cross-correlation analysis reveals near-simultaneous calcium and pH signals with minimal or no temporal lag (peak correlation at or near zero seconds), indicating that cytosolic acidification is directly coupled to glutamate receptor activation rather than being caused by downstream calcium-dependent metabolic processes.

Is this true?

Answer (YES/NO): NO